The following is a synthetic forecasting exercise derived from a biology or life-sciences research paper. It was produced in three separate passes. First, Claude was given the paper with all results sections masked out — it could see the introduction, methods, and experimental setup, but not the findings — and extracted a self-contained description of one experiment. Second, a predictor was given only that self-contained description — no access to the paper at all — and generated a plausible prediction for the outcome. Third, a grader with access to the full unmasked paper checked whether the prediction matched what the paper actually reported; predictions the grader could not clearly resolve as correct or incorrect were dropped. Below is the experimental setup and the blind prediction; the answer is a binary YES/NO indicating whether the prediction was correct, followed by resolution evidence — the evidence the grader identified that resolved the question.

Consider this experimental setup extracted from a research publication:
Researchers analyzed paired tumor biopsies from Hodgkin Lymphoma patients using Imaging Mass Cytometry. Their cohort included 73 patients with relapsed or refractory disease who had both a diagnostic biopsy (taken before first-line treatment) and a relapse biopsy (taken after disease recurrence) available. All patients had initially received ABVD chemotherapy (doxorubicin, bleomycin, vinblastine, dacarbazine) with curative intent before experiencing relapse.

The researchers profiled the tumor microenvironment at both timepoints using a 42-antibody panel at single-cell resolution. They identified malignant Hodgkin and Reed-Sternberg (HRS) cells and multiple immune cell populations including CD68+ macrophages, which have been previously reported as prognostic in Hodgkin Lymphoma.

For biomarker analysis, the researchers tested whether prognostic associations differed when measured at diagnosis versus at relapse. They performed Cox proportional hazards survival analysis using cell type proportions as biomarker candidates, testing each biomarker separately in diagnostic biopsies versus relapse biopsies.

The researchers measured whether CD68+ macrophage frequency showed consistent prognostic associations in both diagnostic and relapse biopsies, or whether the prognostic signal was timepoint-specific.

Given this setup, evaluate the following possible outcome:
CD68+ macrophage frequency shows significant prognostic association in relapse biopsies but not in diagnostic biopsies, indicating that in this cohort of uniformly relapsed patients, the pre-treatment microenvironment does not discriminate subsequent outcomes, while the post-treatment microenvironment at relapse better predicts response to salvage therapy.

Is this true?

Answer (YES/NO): NO